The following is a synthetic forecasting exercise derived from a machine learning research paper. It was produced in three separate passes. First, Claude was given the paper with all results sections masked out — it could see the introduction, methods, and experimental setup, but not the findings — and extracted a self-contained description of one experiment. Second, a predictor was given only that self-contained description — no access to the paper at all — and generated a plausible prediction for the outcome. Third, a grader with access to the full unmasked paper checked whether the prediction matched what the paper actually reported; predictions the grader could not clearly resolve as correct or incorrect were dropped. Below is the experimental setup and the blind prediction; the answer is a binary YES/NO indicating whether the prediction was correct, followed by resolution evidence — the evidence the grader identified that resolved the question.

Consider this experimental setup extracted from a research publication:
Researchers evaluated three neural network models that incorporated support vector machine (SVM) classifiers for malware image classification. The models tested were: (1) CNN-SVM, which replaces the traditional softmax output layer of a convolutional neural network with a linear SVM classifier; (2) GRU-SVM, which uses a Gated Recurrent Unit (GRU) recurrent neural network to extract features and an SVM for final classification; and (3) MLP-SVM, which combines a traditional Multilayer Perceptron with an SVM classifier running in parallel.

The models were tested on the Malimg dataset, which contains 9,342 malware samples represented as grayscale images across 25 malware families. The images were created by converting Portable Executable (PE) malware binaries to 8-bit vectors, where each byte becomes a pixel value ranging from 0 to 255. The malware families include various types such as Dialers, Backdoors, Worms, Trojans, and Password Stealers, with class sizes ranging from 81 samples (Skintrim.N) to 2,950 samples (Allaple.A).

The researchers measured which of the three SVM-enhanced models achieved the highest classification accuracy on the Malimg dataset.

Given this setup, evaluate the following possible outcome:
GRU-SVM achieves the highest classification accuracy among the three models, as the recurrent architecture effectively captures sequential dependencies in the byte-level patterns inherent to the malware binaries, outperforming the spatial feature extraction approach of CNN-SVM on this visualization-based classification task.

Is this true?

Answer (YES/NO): NO